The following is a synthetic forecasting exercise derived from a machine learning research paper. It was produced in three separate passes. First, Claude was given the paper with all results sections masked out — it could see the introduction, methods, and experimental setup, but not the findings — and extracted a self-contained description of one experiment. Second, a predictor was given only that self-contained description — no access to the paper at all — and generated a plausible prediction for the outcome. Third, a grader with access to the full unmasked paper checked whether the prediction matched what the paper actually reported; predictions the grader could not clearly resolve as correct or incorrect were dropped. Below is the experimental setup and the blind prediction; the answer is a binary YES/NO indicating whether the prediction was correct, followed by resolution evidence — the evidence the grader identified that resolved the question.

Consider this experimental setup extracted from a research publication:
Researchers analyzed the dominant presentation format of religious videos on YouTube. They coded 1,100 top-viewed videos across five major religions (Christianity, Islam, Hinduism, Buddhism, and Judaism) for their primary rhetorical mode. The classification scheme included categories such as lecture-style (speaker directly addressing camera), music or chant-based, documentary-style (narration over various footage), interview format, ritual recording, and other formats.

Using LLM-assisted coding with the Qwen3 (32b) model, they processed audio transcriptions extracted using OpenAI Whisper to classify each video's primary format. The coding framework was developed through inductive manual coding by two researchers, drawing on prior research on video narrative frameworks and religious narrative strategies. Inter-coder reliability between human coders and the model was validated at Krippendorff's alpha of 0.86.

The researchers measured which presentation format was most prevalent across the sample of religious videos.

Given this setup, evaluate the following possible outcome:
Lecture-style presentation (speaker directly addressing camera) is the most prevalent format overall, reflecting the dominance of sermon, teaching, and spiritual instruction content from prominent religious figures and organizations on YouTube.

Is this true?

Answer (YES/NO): YES